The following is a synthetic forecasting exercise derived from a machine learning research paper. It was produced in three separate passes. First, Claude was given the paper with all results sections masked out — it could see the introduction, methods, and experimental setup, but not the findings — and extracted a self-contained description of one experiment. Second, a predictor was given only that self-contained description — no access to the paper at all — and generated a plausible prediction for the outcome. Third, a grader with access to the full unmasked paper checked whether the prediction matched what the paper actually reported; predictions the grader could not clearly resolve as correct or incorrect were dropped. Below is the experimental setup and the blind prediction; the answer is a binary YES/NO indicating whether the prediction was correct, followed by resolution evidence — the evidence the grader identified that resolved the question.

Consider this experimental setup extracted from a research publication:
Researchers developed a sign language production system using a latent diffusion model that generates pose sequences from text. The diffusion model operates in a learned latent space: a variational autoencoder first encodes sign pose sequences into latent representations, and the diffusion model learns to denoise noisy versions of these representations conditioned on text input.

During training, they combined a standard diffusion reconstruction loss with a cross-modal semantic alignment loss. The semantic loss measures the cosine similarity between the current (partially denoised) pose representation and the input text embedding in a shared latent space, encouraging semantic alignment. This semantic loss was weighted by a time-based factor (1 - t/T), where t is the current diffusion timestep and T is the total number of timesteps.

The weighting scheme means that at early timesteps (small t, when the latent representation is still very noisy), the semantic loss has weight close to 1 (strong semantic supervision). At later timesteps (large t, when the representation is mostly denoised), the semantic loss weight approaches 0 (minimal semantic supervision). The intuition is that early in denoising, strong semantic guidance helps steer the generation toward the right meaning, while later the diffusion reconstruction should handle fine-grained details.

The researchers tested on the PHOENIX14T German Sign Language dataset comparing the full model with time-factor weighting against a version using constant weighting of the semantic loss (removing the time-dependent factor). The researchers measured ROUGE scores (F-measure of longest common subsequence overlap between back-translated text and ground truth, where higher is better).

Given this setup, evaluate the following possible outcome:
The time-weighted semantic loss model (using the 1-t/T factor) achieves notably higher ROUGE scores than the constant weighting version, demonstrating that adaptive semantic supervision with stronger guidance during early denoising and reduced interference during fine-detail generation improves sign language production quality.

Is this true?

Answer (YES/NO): YES